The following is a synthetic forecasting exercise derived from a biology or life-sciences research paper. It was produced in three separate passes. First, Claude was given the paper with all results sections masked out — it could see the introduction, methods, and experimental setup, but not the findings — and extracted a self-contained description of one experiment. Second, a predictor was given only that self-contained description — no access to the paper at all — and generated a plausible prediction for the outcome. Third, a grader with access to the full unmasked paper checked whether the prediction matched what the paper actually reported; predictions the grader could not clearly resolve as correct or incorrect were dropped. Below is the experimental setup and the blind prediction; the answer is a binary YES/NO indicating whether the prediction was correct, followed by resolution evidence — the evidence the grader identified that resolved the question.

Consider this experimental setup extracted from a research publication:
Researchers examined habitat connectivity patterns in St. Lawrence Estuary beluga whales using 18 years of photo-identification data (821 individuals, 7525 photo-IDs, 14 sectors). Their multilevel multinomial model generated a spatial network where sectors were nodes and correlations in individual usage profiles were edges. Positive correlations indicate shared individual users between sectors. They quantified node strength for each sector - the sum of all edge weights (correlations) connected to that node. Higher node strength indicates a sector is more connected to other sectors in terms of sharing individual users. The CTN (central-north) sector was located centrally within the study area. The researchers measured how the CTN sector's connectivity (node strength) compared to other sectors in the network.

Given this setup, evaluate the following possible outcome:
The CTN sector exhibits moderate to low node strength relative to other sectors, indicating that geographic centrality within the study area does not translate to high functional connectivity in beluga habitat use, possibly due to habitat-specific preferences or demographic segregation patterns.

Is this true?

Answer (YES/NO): NO